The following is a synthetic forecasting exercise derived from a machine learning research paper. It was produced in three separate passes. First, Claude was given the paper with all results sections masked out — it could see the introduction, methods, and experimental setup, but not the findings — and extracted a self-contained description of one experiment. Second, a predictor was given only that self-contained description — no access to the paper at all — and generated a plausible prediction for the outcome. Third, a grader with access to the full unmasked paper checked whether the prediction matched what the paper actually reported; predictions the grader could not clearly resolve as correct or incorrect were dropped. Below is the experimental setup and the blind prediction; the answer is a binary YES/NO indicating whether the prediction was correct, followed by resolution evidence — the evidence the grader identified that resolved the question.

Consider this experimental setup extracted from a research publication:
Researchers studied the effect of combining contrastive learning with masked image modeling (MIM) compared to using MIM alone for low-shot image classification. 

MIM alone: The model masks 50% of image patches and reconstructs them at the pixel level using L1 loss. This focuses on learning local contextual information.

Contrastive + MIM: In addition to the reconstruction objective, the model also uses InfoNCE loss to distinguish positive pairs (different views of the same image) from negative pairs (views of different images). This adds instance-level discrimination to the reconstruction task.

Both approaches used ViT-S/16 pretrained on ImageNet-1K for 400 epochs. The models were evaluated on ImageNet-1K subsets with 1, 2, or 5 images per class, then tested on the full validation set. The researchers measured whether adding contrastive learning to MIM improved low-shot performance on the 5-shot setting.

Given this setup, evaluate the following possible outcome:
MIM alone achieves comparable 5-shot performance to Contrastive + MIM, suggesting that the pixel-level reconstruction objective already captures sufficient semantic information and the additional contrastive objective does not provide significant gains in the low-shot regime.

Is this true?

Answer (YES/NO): NO